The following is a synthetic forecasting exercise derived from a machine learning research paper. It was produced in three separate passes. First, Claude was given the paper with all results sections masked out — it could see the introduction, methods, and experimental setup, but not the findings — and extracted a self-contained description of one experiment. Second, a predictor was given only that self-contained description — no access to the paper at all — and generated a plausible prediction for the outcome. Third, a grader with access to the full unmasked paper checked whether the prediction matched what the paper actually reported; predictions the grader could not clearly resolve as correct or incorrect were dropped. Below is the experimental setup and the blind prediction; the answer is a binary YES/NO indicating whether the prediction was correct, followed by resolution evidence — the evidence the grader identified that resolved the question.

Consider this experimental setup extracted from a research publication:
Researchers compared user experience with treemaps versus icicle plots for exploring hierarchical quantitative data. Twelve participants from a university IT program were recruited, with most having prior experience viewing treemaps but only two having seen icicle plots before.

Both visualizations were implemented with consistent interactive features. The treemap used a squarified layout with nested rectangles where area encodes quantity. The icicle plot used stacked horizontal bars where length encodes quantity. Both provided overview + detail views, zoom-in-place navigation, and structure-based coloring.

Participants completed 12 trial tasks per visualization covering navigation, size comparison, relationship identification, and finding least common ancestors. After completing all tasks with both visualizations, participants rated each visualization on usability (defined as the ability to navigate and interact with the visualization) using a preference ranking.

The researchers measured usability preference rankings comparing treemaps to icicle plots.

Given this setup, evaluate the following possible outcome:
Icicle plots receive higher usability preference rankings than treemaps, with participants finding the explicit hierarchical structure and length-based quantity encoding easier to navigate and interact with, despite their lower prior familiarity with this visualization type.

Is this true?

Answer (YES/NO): YES